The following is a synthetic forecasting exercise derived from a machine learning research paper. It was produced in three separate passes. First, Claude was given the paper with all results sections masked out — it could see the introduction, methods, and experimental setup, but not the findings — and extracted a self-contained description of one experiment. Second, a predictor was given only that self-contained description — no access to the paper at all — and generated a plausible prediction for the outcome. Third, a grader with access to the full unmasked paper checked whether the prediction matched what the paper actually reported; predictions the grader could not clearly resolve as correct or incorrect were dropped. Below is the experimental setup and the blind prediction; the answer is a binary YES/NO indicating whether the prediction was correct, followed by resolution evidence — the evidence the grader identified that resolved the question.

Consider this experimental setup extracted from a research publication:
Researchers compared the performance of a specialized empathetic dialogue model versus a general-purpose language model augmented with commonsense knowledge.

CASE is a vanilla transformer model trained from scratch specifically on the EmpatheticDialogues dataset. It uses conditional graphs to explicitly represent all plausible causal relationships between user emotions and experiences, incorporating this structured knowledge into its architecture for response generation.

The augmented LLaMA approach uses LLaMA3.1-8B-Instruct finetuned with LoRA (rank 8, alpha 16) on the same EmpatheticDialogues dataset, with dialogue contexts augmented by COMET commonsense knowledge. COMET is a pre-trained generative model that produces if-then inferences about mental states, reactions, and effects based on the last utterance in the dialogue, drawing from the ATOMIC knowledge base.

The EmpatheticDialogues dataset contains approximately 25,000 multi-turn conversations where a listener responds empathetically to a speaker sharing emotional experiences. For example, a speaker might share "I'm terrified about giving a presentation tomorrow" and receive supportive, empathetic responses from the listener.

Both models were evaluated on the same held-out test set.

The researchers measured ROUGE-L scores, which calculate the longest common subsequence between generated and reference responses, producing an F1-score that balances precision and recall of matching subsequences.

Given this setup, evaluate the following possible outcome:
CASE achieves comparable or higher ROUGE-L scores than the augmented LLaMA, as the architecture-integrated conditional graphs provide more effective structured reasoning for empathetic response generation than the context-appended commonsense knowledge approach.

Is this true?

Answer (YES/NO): YES